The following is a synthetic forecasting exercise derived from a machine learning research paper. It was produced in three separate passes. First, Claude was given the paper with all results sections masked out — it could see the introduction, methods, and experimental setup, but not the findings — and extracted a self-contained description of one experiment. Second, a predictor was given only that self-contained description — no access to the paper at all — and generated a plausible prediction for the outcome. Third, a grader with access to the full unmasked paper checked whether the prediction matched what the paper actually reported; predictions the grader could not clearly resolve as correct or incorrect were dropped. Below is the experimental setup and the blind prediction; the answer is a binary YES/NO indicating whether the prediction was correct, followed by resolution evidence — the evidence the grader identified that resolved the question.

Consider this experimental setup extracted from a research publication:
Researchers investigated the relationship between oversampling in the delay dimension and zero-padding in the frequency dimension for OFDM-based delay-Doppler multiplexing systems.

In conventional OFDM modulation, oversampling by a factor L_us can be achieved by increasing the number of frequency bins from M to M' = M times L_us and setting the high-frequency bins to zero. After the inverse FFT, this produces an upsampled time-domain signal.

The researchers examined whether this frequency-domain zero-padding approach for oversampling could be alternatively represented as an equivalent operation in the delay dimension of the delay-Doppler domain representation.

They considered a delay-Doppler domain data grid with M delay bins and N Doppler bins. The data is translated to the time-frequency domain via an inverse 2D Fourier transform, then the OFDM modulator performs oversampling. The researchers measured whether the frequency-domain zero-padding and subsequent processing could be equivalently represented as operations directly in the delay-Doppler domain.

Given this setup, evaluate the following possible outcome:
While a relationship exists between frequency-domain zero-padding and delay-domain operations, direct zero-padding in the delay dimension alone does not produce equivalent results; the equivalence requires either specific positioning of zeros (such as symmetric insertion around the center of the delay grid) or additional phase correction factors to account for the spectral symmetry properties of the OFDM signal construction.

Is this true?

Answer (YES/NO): NO